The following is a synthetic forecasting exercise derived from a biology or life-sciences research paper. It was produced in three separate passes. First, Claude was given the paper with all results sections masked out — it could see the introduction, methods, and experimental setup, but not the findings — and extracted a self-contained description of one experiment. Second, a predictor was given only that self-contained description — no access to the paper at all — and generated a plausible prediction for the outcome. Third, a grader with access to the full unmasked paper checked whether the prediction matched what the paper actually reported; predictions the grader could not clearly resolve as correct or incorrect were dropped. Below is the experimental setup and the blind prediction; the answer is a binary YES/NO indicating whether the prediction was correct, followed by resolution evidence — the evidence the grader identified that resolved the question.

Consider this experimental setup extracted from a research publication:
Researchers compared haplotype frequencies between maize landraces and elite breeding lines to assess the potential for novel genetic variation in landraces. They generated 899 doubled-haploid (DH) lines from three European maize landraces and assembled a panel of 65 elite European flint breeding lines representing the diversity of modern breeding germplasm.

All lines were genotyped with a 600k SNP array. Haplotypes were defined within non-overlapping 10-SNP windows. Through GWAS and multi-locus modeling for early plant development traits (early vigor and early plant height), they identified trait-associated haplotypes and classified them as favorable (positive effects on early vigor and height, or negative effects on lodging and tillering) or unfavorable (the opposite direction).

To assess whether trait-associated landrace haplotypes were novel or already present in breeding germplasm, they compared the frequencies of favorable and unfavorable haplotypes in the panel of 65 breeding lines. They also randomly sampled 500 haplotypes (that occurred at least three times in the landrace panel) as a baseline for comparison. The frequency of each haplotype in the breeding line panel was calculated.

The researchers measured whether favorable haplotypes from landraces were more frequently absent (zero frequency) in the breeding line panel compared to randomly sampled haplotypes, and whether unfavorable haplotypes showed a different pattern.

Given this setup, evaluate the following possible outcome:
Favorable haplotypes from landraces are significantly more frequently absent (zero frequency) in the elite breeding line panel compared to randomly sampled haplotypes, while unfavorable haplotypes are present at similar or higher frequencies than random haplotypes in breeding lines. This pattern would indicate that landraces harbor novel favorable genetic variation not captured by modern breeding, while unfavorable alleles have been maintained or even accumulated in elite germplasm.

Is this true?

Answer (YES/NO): NO